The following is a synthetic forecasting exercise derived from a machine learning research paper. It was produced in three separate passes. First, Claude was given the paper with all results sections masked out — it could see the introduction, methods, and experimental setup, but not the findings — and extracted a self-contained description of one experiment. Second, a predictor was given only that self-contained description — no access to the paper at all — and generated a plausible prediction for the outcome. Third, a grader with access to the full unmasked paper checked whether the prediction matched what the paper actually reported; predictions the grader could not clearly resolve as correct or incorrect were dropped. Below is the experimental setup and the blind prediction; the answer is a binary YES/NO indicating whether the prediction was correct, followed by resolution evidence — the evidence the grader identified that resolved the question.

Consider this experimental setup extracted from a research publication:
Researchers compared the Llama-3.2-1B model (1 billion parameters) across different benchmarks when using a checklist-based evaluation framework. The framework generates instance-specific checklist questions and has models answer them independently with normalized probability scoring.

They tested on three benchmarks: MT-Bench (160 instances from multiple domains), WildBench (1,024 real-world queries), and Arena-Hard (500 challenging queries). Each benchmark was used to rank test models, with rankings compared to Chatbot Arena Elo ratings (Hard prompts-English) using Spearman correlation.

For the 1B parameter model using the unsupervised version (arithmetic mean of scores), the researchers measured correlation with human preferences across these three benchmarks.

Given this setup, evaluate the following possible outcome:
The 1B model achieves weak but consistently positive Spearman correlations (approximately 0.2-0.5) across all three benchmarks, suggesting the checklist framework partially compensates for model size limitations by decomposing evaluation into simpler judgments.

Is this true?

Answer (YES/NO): NO